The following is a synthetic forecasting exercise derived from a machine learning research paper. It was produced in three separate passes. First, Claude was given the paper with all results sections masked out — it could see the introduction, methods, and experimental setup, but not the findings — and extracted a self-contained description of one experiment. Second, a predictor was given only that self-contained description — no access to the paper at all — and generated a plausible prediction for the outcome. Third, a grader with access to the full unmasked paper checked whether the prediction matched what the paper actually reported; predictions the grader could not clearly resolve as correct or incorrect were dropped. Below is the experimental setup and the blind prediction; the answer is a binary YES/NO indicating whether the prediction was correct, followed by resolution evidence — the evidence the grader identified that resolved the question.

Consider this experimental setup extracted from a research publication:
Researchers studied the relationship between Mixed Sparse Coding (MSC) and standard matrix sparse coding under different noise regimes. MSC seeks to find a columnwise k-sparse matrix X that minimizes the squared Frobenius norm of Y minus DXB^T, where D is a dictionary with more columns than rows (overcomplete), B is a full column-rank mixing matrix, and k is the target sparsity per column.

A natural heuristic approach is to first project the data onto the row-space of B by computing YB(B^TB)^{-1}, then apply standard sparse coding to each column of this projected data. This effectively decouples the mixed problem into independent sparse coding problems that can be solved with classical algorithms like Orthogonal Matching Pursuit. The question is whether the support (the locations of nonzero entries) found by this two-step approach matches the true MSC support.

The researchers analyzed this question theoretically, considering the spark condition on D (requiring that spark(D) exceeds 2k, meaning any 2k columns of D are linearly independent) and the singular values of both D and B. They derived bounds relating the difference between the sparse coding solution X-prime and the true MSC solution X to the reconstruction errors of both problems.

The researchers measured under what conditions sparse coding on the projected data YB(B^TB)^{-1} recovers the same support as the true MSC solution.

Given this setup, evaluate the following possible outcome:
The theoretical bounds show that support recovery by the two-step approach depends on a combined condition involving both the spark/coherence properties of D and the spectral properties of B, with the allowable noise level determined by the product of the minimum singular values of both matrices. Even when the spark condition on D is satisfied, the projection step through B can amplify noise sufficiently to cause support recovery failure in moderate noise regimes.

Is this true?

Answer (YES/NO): NO